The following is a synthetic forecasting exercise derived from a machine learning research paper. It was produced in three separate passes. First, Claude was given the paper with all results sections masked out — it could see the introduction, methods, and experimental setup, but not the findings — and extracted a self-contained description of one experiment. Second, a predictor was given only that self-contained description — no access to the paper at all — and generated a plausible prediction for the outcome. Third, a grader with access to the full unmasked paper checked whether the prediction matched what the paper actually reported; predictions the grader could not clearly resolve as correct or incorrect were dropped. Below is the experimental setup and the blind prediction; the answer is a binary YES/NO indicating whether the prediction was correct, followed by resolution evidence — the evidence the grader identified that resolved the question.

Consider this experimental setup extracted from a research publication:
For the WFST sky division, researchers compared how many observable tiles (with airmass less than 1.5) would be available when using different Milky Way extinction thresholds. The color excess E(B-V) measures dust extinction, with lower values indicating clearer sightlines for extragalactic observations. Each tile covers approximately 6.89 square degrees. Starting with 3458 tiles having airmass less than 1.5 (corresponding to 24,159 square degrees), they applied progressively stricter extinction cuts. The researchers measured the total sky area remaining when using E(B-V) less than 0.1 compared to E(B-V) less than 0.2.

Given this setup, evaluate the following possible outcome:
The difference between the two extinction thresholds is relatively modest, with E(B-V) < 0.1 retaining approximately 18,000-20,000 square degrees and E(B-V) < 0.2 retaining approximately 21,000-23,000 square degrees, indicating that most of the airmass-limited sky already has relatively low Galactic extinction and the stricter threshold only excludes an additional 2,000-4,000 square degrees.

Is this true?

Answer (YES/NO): NO